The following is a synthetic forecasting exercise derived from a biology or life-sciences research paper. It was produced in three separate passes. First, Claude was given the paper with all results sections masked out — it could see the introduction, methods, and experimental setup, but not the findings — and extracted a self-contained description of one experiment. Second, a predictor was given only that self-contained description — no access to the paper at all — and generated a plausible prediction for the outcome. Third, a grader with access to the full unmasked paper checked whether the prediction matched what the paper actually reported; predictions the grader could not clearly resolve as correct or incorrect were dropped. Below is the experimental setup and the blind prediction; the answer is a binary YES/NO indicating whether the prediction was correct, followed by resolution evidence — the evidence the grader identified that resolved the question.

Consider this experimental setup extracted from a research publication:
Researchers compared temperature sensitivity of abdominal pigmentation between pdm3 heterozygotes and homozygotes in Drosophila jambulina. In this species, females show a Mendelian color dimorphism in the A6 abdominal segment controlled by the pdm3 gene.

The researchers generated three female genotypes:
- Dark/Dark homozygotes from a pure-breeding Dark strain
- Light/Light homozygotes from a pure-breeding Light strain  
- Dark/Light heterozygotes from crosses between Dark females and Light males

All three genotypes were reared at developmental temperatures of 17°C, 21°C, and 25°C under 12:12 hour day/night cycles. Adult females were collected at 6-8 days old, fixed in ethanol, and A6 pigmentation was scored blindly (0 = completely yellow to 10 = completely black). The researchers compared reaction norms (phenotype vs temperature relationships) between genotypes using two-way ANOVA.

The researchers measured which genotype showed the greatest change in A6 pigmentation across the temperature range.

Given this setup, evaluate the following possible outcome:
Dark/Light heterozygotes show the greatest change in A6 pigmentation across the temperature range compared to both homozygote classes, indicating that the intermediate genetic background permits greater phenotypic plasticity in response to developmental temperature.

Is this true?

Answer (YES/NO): YES